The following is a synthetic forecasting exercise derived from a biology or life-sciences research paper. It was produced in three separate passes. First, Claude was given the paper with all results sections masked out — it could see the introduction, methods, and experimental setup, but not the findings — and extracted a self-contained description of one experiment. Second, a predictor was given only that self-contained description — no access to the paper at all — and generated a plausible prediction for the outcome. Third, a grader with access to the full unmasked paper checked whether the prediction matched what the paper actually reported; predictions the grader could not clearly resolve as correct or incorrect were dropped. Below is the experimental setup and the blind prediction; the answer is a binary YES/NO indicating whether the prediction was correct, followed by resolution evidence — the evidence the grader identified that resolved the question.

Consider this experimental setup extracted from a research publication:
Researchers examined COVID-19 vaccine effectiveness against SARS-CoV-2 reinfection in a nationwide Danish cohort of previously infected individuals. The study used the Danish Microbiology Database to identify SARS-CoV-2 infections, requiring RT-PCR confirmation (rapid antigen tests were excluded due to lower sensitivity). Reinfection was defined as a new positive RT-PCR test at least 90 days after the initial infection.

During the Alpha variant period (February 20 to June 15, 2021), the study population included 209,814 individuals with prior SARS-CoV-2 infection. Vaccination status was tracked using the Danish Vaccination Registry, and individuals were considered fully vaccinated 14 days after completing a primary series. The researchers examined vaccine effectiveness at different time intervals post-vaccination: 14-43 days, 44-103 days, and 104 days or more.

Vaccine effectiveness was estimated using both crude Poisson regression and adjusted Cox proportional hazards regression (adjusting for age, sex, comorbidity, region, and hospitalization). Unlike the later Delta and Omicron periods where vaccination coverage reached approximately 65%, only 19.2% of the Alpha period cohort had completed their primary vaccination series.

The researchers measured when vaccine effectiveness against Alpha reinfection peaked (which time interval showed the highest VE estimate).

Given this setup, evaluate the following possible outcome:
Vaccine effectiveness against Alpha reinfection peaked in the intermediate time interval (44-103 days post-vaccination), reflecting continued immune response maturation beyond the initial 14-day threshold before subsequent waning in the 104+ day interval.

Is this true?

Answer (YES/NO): NO